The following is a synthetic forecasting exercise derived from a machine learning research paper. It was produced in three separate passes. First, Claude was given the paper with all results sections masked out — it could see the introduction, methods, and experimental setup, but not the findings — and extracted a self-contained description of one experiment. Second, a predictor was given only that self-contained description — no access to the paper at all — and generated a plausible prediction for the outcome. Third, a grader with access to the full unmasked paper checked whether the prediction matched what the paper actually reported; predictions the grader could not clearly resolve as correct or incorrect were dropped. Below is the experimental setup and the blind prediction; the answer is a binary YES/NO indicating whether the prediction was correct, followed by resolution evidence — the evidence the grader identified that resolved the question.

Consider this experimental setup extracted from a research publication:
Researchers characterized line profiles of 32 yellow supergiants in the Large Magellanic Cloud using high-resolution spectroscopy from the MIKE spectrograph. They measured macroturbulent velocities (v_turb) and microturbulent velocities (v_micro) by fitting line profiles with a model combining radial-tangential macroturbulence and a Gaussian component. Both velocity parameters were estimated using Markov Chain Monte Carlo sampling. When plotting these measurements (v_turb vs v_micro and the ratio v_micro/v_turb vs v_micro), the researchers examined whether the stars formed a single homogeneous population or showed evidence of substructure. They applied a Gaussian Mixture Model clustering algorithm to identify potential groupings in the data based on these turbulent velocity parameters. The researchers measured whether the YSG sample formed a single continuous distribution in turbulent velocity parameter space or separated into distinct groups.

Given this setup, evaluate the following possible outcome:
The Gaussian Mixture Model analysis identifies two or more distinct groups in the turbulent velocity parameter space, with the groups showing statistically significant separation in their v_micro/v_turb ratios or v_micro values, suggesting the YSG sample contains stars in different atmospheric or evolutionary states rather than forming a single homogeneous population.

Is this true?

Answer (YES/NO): YES